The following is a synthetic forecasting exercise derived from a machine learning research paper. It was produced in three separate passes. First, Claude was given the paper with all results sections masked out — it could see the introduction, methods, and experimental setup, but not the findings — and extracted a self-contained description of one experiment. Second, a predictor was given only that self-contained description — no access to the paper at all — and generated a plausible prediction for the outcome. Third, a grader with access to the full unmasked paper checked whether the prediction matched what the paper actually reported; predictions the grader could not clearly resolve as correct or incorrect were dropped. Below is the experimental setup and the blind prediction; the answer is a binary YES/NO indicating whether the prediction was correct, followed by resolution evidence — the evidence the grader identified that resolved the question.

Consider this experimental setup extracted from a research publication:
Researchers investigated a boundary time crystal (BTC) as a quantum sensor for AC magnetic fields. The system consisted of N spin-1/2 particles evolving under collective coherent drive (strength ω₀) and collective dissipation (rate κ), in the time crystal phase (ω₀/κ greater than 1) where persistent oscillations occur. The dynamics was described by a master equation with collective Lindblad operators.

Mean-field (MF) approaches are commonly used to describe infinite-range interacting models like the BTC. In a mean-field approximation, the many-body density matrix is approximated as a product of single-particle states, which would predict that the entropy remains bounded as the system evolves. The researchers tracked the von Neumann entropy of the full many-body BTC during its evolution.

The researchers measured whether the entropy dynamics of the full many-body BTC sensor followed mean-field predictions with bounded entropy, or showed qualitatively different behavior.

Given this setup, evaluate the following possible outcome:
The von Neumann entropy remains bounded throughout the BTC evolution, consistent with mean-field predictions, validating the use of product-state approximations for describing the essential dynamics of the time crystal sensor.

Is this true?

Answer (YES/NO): NO